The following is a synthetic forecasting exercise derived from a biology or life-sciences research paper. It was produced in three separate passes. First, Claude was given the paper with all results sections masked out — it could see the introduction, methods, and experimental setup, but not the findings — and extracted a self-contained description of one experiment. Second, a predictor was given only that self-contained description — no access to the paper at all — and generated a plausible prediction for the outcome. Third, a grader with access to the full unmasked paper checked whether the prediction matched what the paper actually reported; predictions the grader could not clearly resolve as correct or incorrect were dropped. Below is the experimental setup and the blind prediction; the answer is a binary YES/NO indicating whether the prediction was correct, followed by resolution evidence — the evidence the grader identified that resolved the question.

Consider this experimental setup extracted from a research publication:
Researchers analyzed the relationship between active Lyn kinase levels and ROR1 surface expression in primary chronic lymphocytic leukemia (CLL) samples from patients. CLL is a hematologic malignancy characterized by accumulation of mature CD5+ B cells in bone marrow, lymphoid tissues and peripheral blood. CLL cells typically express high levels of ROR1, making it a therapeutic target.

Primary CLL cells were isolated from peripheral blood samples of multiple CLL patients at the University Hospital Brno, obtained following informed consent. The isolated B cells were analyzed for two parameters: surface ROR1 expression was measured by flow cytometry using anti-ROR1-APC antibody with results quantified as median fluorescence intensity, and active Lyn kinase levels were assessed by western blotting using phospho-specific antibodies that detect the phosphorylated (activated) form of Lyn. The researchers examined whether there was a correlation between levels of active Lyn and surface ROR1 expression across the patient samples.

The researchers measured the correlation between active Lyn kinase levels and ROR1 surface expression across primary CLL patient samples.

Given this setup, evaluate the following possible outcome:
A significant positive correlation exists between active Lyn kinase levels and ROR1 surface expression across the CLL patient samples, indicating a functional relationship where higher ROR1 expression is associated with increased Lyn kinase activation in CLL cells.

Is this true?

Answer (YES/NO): NO